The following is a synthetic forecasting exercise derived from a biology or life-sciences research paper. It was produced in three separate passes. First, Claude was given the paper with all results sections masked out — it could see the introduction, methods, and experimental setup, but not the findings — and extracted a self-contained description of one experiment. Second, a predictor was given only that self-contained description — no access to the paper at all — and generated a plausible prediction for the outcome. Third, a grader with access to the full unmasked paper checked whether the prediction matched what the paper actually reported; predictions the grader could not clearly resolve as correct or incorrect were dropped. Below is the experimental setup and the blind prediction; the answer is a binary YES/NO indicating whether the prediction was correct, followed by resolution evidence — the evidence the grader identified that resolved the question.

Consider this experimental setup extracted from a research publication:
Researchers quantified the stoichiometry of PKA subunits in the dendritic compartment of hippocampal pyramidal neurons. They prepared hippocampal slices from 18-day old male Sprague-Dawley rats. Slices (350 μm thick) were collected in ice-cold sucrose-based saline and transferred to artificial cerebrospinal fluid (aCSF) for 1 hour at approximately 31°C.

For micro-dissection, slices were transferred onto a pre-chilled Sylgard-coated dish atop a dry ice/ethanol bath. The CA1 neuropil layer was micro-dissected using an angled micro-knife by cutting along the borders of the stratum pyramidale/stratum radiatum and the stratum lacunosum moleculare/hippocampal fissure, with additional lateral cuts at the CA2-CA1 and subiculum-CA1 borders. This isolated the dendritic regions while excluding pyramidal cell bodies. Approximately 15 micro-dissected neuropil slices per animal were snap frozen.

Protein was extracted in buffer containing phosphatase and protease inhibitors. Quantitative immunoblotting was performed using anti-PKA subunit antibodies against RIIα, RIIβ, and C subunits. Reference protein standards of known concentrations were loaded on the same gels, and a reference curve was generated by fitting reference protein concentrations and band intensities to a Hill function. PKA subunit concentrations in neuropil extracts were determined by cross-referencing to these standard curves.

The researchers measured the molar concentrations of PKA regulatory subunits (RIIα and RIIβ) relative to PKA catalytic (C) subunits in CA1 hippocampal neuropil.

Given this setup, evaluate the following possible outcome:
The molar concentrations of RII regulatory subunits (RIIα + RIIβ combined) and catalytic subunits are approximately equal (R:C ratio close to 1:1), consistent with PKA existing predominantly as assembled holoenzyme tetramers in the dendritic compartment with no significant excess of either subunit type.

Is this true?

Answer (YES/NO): NO